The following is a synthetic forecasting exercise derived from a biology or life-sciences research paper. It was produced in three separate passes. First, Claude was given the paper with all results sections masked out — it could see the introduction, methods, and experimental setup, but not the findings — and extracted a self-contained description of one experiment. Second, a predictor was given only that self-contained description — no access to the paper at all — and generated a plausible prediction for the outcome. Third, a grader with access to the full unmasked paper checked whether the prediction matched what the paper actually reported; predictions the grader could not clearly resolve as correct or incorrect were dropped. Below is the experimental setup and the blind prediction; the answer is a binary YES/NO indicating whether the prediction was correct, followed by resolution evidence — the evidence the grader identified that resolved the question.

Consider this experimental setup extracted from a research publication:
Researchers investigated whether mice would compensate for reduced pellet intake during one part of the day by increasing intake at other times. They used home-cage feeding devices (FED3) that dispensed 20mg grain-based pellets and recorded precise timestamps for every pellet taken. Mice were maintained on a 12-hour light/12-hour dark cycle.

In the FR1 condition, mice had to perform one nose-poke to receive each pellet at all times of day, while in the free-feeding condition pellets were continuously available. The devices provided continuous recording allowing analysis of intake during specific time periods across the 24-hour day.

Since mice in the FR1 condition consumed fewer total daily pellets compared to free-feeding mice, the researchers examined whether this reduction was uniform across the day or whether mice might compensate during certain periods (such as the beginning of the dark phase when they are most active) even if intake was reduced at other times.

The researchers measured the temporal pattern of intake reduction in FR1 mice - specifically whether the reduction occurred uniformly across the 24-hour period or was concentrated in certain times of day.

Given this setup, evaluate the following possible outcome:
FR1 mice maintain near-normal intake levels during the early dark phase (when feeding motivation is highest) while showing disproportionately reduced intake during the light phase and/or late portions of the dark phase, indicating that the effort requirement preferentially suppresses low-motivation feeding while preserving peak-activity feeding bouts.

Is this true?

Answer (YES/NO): NO